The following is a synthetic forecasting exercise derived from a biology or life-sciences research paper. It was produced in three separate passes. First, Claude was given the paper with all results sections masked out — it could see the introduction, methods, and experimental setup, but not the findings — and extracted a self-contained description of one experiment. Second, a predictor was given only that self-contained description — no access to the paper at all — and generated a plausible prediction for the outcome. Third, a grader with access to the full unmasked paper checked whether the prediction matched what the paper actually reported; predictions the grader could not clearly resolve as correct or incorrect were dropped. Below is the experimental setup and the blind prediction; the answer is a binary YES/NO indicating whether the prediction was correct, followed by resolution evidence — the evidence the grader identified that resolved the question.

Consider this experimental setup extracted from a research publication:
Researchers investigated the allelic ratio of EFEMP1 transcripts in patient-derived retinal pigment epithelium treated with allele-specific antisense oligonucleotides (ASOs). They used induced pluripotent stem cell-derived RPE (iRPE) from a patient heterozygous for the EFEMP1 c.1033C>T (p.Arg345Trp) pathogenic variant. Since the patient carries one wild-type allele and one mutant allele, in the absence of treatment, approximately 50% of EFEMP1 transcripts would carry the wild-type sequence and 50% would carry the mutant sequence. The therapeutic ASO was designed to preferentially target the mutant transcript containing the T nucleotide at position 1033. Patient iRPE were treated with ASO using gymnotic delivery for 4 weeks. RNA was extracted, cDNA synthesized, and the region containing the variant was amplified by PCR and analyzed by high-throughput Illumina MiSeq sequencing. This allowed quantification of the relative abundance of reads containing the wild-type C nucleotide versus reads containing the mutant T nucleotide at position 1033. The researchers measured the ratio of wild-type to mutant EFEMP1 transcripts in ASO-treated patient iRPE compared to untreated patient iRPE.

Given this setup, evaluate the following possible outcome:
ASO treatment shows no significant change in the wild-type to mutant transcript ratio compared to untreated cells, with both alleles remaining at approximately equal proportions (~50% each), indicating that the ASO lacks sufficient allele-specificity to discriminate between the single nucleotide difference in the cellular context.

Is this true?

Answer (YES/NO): NO